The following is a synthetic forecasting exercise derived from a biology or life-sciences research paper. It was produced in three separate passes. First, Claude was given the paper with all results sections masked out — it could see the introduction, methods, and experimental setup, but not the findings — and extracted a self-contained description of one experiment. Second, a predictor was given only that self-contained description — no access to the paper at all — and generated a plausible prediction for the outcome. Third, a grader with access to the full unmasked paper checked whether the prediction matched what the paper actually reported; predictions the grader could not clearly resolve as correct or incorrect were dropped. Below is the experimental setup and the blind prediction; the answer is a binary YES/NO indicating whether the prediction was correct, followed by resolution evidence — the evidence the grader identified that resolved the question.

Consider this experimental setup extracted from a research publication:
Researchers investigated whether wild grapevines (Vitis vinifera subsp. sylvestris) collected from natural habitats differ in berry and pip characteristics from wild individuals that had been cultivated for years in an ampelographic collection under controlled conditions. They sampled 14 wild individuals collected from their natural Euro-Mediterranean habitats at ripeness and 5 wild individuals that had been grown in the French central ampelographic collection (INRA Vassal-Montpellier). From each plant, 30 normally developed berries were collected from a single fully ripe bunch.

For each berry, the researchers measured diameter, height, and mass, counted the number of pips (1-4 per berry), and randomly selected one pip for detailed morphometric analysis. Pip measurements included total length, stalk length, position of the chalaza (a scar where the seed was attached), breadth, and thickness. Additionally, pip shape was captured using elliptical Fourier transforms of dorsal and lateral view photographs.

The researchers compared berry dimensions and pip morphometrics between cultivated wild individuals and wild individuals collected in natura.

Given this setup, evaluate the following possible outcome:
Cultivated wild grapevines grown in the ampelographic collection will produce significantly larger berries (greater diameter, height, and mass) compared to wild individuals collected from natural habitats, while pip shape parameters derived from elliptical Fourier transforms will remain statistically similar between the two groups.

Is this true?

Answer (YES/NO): NO